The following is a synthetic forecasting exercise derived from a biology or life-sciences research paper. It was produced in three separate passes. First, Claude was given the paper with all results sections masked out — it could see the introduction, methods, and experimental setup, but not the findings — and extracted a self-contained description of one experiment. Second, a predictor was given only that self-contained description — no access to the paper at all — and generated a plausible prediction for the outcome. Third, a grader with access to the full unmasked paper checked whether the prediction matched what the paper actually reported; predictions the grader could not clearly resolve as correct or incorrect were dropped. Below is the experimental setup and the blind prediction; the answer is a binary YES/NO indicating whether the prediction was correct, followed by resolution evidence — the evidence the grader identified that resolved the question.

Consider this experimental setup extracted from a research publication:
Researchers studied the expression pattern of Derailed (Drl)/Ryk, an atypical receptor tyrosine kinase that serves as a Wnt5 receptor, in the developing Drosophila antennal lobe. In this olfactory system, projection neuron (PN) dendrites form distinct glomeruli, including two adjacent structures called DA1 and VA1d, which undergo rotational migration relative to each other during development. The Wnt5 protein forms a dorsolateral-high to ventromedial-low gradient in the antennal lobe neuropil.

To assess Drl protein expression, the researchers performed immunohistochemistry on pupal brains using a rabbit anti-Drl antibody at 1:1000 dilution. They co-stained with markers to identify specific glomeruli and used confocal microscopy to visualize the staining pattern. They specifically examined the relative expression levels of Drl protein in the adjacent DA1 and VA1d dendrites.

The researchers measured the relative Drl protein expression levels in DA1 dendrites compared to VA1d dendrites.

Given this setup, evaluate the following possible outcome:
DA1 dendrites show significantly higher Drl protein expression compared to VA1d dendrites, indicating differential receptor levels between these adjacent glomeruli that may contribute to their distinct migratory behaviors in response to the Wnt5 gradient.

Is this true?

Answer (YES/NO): YES